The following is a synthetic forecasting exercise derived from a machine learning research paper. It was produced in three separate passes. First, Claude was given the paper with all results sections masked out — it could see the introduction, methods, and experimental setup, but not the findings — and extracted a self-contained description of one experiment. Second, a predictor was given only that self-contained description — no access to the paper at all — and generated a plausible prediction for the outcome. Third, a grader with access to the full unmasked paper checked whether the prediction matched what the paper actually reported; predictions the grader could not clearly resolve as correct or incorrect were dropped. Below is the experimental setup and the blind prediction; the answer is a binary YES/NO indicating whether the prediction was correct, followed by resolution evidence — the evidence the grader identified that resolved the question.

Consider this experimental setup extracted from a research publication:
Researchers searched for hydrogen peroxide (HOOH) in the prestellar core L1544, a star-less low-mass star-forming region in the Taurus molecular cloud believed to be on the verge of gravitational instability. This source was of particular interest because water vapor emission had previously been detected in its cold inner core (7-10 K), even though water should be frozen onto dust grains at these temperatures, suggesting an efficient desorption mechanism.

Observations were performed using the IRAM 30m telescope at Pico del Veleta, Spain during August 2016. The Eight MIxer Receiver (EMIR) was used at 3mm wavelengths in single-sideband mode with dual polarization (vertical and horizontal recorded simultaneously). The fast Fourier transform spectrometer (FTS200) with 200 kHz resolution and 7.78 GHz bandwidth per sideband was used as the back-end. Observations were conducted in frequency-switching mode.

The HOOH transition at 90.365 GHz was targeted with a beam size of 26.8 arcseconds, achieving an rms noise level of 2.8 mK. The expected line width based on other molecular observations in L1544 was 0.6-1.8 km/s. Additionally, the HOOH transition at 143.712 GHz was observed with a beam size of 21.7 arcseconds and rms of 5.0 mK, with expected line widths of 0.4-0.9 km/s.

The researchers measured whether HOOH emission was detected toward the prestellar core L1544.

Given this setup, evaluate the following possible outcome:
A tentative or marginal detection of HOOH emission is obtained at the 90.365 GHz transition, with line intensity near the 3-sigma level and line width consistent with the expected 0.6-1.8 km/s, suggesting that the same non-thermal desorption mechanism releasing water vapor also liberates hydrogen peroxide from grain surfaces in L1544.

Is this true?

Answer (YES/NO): NO